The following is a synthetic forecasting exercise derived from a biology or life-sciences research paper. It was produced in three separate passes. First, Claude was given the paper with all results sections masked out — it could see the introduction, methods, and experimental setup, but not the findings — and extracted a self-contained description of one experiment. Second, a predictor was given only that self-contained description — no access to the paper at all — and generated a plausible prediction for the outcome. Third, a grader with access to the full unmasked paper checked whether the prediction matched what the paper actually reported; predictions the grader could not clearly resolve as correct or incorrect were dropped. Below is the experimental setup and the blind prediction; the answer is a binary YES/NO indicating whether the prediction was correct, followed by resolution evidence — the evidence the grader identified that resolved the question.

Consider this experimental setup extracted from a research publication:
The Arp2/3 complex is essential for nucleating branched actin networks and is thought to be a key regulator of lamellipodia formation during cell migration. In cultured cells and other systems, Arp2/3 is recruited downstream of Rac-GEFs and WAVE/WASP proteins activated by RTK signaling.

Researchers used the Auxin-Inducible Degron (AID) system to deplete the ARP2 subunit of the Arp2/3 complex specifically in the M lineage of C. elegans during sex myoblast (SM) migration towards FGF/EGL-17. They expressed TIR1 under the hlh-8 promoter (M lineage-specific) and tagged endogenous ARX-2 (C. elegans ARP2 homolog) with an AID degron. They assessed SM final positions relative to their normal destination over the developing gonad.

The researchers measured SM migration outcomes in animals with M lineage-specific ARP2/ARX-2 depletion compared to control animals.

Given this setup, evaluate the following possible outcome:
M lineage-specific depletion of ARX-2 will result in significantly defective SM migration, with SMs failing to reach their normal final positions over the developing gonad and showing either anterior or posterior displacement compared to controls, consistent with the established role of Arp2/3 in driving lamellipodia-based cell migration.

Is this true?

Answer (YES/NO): NO